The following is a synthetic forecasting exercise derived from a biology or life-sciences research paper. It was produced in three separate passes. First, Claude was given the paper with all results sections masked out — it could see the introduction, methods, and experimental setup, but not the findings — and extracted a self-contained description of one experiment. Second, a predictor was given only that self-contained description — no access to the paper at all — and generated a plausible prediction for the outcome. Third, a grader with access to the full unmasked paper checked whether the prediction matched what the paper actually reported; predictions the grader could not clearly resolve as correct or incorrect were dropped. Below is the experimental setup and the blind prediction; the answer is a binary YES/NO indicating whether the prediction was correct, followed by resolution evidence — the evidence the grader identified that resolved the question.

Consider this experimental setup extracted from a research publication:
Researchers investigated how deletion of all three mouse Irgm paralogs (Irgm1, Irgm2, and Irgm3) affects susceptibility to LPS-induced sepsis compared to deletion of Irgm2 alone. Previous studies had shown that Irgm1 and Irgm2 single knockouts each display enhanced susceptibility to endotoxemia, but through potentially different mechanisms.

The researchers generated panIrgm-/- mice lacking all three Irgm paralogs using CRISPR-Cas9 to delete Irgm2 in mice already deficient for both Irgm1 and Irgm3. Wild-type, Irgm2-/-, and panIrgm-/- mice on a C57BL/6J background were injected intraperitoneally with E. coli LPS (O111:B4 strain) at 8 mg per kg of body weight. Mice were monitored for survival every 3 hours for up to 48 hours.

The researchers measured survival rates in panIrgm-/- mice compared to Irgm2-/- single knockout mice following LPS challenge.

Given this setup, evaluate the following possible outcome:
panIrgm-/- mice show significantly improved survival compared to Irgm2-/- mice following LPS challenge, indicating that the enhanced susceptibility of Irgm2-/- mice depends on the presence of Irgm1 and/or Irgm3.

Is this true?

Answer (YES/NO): YES